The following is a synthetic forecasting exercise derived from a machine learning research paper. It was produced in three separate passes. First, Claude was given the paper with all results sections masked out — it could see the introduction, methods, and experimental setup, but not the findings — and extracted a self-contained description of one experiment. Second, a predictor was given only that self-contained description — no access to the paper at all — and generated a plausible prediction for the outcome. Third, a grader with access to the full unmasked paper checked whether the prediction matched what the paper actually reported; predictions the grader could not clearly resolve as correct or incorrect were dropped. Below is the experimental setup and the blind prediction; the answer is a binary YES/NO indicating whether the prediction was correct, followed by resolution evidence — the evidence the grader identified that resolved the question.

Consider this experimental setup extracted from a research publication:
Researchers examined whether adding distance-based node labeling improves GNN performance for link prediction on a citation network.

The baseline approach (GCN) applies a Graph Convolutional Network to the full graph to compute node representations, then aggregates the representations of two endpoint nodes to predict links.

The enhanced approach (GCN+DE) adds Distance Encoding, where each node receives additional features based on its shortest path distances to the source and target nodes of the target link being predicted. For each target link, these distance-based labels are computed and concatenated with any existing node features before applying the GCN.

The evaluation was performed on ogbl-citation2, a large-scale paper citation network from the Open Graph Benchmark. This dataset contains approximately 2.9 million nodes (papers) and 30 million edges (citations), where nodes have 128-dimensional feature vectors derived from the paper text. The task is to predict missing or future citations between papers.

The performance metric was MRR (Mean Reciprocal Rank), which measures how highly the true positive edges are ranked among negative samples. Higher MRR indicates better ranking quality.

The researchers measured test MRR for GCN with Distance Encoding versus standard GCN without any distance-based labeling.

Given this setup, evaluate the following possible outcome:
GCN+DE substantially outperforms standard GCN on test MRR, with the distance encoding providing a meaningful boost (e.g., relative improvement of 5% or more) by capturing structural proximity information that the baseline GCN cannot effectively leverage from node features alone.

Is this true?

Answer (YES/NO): NO